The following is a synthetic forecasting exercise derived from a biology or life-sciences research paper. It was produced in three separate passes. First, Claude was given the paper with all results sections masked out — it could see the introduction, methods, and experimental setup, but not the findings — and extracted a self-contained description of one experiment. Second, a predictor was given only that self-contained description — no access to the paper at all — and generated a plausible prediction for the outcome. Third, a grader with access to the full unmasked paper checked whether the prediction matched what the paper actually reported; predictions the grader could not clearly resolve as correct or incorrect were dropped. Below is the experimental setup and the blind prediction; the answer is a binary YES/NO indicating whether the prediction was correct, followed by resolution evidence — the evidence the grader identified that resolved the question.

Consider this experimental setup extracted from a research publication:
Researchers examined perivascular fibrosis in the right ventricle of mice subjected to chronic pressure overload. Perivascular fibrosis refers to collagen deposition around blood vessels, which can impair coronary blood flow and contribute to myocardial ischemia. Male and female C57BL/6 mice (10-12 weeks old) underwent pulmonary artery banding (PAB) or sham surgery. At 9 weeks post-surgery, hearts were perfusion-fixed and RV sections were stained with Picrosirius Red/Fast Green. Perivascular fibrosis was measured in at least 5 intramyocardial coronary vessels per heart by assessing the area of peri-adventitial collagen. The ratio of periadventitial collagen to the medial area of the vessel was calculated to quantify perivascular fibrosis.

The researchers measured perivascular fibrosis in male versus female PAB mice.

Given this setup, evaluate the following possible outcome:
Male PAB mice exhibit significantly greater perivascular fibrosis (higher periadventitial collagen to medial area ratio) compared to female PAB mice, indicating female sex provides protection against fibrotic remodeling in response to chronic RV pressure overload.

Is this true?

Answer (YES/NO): NO